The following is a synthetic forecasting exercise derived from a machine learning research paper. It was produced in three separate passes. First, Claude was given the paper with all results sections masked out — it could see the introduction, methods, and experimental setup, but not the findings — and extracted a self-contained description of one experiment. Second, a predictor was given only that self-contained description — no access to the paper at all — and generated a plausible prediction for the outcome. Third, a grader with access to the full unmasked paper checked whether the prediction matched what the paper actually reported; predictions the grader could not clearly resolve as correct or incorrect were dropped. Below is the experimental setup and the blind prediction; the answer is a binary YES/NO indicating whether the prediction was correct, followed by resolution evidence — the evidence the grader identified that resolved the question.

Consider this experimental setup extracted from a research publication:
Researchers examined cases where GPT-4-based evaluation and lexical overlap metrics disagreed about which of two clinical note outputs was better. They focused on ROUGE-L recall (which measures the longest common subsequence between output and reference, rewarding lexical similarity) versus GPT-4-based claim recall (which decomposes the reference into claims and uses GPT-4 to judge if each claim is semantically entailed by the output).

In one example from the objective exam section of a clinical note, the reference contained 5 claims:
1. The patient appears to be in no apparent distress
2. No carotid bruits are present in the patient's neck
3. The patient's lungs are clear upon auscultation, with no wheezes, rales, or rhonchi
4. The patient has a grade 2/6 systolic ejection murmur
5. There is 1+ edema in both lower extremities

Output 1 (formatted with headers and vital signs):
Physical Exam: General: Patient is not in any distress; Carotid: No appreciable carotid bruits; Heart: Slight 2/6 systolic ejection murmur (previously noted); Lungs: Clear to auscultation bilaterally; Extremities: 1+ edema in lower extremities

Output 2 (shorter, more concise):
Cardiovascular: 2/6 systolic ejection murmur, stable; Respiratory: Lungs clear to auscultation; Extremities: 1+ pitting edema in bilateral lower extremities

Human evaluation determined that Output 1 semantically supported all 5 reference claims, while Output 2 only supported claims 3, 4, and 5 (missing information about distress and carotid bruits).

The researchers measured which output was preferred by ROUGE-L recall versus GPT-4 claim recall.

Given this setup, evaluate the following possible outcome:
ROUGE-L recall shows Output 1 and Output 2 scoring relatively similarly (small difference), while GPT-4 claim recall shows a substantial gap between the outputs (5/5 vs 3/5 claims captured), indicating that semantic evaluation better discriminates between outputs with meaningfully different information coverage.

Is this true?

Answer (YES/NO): NO